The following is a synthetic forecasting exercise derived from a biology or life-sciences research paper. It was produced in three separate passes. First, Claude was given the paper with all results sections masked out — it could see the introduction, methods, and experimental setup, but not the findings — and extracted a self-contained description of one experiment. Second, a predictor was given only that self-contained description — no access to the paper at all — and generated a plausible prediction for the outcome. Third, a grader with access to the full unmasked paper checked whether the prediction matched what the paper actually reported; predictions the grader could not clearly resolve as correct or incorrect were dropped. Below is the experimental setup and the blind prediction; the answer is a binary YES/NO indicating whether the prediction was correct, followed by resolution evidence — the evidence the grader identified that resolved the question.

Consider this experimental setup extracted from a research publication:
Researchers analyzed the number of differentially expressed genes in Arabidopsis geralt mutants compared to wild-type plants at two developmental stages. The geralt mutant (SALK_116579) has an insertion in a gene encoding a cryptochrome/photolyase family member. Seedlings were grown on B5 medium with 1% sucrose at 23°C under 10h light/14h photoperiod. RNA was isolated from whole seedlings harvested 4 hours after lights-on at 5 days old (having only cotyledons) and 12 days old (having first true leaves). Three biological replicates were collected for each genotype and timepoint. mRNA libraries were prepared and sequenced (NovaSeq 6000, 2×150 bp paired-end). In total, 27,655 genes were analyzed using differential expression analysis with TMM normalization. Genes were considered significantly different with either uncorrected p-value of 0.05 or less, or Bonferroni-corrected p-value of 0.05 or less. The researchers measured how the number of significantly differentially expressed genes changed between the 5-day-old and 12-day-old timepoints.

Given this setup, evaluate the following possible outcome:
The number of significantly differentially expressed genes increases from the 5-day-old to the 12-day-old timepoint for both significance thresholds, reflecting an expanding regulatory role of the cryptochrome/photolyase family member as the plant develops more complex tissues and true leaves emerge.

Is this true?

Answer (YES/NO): NO